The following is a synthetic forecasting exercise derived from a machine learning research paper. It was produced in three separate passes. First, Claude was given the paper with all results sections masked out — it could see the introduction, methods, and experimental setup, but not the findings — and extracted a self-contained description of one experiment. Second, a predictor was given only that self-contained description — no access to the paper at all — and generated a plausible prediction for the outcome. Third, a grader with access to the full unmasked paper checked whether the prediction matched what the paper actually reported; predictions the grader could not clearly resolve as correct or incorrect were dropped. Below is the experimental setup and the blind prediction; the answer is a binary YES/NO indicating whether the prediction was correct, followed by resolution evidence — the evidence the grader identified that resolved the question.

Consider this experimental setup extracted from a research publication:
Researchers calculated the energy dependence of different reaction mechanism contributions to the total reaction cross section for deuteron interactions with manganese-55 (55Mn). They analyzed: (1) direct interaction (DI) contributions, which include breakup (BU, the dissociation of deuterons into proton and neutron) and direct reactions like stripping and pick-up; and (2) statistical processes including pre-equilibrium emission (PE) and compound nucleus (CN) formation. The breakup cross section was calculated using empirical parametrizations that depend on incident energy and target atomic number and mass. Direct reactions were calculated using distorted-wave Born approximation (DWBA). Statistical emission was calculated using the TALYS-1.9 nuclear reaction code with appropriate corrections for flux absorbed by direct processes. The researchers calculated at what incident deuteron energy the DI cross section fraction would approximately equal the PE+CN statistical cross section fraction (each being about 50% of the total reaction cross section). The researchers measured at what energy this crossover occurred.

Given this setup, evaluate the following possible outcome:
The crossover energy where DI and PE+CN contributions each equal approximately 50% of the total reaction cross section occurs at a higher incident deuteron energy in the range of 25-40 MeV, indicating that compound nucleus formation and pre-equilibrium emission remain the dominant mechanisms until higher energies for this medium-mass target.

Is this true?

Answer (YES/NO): NO